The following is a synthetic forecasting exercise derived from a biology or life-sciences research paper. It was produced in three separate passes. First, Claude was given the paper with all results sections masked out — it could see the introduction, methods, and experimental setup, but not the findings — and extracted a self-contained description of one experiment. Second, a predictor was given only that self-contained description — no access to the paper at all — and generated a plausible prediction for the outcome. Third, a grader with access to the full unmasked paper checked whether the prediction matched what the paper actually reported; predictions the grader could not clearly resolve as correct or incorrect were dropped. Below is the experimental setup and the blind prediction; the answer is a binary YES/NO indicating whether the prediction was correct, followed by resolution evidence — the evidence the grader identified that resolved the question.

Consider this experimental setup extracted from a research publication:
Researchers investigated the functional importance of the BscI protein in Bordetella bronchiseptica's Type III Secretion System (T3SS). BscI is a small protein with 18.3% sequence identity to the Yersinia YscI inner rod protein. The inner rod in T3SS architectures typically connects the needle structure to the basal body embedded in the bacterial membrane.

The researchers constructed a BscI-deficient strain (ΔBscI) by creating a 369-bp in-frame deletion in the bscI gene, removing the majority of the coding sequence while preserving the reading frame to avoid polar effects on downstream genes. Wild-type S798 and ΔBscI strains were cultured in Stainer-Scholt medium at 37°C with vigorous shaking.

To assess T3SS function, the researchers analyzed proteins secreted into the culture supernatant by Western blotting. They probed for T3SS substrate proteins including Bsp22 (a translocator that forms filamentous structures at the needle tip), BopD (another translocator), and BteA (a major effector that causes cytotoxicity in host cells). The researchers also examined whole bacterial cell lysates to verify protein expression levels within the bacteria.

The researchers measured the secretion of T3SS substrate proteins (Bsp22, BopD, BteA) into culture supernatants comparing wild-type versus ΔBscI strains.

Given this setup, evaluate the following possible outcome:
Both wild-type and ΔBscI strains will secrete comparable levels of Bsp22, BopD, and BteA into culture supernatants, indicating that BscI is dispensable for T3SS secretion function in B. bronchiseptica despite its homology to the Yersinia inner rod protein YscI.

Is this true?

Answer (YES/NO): NO